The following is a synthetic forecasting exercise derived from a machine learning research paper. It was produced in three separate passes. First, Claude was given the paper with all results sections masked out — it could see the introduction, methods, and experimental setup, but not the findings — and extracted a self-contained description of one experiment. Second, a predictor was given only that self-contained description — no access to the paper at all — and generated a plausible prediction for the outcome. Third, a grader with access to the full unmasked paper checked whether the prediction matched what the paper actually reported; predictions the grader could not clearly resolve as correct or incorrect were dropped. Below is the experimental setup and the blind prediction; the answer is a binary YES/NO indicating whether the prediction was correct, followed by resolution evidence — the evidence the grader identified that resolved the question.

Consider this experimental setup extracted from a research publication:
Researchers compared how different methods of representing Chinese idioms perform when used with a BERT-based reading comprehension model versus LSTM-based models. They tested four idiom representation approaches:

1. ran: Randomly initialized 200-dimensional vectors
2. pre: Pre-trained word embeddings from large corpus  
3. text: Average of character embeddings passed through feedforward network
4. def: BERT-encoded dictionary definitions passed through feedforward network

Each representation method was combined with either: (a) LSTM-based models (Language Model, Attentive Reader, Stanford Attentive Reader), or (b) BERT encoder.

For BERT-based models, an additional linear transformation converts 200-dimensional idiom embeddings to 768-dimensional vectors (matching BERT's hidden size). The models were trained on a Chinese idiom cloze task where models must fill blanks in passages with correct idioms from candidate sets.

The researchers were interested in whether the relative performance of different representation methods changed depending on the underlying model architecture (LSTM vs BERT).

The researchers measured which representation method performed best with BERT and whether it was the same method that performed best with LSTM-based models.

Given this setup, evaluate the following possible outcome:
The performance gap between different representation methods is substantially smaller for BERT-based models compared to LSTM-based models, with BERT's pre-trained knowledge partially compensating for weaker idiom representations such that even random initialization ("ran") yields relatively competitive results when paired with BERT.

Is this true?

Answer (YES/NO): NO